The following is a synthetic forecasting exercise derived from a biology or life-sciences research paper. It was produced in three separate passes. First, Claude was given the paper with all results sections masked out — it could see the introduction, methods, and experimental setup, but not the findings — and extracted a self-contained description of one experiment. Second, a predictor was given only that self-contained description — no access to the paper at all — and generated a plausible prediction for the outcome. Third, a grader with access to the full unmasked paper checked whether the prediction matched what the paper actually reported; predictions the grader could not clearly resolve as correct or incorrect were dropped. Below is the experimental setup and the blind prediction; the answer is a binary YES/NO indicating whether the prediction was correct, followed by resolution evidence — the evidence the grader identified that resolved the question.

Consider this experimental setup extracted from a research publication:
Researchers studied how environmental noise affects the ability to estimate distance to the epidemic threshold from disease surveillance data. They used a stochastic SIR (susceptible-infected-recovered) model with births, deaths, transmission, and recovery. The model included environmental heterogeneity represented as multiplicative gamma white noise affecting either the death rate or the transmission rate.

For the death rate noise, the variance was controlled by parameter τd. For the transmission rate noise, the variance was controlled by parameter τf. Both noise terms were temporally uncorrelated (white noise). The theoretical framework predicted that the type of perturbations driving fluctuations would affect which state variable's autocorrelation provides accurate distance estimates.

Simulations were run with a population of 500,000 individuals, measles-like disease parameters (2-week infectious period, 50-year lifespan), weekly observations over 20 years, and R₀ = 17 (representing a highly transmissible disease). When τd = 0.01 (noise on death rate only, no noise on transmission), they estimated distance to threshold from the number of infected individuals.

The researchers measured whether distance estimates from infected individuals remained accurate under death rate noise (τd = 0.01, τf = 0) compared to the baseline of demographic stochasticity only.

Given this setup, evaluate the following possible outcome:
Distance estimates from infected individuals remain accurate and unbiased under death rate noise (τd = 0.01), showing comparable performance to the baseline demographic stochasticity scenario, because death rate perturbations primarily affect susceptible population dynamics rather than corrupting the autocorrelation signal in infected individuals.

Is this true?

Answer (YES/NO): YES